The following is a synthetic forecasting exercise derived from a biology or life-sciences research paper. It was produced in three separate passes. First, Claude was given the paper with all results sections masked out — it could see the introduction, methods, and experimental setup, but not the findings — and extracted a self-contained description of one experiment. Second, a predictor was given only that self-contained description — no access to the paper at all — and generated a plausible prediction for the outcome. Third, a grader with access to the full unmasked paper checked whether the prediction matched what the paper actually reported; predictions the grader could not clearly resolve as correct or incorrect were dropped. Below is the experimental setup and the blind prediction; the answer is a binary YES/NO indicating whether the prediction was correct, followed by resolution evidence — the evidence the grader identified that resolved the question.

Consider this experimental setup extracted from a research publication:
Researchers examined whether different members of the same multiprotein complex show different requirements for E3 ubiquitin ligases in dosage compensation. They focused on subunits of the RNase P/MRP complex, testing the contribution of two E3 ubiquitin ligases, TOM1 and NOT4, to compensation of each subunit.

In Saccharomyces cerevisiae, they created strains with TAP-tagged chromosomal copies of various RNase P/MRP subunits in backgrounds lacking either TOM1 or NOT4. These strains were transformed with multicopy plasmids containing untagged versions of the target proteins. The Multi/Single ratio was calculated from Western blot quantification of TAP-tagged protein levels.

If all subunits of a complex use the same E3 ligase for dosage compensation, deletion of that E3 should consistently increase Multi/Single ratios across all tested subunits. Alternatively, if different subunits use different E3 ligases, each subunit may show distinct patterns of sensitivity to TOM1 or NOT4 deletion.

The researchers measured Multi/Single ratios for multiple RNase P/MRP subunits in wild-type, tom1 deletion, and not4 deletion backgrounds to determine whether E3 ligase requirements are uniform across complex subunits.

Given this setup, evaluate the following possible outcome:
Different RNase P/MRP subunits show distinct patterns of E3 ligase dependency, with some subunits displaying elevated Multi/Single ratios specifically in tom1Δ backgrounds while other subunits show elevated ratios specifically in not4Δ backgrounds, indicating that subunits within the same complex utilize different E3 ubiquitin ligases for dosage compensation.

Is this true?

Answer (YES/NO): YES